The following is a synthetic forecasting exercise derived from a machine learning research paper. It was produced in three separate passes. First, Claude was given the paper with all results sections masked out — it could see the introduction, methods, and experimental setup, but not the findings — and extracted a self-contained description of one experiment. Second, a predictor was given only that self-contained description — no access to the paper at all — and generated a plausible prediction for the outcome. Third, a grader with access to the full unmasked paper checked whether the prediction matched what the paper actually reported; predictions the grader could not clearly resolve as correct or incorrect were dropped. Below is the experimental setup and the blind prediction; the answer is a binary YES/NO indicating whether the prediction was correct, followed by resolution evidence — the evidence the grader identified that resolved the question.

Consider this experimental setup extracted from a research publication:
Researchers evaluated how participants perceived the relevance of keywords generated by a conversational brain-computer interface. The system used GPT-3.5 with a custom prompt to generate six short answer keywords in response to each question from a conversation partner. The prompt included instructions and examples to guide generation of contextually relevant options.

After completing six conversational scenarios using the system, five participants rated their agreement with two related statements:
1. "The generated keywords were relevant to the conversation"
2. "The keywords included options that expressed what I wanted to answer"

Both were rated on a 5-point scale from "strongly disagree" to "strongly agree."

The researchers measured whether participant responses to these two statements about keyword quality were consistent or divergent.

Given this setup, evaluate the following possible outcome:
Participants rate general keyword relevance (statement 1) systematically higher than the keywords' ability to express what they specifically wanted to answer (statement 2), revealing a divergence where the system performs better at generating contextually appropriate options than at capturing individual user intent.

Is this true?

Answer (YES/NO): NO